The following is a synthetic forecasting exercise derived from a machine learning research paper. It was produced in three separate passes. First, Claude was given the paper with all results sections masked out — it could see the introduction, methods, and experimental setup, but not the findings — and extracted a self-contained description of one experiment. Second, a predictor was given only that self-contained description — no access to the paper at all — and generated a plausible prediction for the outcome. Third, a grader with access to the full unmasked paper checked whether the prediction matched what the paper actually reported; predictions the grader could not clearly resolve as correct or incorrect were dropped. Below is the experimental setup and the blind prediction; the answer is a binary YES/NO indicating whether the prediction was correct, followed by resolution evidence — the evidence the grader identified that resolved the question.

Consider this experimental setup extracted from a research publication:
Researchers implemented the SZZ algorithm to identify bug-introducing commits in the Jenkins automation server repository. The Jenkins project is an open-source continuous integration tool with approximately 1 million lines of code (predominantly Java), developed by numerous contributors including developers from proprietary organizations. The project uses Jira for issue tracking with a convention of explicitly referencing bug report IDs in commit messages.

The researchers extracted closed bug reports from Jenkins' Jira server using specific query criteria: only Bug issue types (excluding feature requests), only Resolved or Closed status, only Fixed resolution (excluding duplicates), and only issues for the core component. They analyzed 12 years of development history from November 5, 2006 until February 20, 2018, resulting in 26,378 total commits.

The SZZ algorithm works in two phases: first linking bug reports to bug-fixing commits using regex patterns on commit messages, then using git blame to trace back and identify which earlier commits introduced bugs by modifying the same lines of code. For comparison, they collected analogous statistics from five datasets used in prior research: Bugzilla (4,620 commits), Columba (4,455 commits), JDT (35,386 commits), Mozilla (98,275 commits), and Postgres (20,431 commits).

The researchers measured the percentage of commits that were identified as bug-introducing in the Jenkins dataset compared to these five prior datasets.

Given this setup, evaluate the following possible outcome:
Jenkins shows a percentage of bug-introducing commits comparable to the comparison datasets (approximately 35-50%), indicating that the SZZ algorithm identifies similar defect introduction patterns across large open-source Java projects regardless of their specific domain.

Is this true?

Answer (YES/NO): NO